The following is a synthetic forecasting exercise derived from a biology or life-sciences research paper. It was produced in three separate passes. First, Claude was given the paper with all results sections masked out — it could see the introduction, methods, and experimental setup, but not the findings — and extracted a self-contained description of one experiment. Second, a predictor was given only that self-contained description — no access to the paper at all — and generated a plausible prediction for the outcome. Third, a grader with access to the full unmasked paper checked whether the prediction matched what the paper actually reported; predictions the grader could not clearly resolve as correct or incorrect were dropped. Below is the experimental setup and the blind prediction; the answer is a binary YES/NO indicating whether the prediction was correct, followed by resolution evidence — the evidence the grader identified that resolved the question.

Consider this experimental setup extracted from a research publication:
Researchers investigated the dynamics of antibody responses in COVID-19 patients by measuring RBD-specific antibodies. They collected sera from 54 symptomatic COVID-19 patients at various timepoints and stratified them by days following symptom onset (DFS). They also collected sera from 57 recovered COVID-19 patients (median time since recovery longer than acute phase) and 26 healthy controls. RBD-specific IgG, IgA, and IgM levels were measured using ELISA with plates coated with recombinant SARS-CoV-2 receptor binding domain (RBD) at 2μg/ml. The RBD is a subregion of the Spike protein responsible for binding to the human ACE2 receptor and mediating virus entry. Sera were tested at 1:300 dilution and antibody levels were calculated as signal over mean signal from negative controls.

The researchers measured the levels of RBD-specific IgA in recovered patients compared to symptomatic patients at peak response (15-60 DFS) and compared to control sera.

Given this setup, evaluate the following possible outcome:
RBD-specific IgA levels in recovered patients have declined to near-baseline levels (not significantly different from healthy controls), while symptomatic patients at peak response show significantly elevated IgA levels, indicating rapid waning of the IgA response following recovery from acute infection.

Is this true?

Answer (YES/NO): YES